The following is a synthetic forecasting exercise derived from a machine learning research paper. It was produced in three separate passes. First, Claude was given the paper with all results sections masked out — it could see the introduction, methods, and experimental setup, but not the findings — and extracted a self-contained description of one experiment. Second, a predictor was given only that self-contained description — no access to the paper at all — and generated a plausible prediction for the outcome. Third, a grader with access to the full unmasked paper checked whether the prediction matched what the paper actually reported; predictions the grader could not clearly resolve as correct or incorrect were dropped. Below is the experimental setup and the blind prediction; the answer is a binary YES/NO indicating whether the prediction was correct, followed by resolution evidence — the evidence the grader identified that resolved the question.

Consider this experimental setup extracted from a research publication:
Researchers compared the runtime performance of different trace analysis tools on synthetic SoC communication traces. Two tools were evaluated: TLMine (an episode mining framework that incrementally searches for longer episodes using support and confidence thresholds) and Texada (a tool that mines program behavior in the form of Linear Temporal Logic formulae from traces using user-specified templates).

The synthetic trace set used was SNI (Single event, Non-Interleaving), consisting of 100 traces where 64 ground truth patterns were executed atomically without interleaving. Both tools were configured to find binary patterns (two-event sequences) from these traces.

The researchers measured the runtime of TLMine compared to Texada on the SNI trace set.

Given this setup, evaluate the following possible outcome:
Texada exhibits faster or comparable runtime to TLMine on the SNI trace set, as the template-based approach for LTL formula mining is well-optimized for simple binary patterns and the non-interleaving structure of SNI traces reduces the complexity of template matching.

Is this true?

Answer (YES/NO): YES